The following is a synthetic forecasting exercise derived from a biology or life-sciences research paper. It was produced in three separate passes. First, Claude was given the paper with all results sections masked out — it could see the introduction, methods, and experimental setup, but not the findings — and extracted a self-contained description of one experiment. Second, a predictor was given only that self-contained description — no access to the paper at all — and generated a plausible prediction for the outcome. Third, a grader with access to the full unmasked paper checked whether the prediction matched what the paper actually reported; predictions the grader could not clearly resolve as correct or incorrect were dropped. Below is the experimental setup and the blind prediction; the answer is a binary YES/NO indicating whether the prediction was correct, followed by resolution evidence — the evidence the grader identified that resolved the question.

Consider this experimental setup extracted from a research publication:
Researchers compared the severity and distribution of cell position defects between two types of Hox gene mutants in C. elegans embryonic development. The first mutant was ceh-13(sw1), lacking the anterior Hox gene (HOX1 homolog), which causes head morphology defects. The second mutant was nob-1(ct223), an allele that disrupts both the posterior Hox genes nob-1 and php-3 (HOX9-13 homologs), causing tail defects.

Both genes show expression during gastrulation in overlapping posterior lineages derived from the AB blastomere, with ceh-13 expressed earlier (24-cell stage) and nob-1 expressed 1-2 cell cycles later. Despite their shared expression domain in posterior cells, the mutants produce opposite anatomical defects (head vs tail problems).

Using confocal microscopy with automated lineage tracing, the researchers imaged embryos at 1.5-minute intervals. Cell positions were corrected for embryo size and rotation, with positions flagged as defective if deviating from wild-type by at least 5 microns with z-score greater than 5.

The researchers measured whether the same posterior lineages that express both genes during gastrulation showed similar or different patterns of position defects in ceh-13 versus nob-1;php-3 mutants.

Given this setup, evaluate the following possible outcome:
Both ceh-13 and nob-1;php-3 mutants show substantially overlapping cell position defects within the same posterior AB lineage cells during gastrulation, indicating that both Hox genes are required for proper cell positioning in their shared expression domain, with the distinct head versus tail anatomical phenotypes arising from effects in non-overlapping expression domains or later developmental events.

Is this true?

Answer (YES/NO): NO